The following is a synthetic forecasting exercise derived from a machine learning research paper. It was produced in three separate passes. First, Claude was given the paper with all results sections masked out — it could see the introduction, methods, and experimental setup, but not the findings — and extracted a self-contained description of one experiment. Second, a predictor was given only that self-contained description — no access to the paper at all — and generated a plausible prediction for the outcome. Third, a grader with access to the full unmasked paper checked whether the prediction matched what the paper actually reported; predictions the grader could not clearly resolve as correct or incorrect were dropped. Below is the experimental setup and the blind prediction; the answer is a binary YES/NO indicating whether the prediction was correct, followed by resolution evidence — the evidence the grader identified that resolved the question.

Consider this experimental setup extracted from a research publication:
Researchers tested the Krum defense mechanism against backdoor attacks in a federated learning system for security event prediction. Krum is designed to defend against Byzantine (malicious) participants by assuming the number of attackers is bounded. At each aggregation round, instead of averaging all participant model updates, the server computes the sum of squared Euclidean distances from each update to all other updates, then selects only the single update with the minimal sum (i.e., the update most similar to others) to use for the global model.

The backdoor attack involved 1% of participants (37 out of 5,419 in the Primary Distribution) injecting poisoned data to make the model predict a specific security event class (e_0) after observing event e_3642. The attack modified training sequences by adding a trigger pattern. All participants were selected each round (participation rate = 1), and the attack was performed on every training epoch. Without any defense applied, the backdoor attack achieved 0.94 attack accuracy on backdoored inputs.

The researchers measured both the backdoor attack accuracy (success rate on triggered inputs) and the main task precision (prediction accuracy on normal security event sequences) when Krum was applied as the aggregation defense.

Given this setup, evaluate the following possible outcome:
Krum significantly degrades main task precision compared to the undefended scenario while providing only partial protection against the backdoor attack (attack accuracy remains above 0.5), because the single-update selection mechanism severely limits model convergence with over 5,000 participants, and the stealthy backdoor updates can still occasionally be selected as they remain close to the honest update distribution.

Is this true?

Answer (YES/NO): NO